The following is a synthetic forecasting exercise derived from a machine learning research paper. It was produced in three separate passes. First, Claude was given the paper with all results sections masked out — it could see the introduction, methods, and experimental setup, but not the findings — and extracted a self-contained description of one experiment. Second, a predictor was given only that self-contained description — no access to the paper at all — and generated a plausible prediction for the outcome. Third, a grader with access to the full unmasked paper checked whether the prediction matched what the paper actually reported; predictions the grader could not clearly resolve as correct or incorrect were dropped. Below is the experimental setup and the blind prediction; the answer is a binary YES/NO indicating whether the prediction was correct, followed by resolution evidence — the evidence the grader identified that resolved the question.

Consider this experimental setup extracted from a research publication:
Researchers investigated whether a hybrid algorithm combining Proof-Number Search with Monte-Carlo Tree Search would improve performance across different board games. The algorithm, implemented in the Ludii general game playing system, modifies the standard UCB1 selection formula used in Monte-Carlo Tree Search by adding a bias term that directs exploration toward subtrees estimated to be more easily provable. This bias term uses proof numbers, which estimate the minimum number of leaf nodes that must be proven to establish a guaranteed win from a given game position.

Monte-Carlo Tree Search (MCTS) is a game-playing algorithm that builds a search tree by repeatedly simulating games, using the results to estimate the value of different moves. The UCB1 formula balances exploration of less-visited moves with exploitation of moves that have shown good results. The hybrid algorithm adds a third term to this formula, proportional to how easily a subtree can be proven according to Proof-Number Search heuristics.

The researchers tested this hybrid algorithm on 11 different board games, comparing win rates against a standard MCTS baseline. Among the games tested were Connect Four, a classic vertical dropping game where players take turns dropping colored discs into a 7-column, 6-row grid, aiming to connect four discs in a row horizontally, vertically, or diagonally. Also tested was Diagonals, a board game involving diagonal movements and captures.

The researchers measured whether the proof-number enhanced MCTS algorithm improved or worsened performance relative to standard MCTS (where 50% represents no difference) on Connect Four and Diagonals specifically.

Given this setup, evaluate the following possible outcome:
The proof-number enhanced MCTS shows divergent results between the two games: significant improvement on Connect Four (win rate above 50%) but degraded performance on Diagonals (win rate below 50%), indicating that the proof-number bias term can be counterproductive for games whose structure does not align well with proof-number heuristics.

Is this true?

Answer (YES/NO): NO